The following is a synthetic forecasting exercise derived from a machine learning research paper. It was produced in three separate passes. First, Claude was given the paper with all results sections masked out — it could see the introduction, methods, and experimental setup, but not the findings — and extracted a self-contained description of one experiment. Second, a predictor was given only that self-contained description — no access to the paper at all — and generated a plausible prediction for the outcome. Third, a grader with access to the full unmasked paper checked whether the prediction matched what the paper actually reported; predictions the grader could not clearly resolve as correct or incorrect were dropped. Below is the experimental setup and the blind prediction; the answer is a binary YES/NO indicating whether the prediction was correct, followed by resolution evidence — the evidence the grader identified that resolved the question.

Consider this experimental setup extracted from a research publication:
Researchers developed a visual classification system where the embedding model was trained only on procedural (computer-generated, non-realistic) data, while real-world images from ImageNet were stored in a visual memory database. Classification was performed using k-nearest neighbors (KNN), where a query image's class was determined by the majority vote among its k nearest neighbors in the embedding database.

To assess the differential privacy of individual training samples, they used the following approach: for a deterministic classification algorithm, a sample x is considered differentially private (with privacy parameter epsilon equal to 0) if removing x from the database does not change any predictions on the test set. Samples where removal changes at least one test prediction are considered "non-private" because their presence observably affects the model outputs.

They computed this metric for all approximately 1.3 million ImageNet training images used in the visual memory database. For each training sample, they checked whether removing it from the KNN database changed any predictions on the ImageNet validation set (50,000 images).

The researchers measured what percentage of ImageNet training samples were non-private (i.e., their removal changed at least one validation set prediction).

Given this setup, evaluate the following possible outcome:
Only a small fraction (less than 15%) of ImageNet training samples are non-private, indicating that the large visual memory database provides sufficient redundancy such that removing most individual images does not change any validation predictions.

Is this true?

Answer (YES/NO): YES